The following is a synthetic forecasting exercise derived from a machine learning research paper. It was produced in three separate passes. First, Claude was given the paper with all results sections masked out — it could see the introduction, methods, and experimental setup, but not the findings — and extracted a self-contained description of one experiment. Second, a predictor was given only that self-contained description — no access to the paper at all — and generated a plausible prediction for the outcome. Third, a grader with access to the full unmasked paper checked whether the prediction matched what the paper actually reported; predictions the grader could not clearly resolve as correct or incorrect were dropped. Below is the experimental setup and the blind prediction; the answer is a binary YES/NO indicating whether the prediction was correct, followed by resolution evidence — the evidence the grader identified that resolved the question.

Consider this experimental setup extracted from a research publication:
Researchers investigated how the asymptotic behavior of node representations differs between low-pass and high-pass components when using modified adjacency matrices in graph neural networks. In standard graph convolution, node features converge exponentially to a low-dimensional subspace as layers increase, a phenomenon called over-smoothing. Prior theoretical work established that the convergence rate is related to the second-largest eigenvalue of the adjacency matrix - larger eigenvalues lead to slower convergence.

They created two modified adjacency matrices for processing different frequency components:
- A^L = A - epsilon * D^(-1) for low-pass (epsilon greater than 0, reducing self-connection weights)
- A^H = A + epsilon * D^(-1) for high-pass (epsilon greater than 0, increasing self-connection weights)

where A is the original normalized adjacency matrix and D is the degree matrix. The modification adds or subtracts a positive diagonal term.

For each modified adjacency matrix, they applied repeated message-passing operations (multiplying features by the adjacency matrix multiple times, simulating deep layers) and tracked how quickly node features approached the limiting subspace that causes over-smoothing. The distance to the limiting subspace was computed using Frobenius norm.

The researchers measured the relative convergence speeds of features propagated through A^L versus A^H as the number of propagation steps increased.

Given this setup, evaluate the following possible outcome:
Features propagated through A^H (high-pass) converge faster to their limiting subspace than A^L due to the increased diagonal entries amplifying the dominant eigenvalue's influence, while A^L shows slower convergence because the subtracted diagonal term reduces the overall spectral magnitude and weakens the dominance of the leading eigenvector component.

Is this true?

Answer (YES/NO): NO